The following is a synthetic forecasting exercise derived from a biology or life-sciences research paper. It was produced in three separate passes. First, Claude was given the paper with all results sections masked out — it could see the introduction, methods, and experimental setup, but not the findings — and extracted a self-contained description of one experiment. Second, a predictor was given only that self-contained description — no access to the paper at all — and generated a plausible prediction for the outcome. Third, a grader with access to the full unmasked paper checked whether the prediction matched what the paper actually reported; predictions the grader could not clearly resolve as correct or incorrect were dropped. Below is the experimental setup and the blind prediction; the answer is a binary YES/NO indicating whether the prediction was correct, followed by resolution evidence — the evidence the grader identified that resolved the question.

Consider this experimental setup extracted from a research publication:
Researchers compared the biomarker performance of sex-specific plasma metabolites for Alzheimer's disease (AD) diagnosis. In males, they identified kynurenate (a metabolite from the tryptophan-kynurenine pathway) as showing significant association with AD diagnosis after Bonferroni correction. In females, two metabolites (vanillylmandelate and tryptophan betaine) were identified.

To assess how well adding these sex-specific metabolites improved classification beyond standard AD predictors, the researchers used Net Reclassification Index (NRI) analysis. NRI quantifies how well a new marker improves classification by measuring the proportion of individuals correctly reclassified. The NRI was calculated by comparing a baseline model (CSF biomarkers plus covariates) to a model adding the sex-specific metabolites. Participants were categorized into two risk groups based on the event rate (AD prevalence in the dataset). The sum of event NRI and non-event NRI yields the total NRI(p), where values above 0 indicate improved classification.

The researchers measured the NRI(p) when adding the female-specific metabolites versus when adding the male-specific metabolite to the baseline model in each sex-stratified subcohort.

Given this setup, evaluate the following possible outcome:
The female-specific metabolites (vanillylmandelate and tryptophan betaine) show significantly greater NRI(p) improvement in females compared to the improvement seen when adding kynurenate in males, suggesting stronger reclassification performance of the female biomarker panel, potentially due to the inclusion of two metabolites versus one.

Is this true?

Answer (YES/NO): YES